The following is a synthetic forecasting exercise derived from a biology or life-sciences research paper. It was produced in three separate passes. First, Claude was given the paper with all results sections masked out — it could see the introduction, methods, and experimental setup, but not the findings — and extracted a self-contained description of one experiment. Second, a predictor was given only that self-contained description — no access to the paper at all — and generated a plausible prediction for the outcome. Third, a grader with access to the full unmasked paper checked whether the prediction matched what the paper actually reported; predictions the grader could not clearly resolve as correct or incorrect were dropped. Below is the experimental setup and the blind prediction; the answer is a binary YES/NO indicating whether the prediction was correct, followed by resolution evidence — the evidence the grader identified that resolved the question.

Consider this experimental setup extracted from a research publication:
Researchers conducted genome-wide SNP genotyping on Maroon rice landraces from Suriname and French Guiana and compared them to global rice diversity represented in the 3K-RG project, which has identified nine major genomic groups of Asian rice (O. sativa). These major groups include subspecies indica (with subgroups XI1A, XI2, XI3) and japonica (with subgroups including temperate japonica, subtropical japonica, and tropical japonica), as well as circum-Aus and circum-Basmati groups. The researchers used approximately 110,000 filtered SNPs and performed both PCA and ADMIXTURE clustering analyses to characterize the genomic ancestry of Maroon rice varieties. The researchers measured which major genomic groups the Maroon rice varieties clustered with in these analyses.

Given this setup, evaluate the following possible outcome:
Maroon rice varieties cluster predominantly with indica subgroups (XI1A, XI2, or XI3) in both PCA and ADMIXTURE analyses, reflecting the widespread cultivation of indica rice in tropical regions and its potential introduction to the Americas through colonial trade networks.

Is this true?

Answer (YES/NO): NO